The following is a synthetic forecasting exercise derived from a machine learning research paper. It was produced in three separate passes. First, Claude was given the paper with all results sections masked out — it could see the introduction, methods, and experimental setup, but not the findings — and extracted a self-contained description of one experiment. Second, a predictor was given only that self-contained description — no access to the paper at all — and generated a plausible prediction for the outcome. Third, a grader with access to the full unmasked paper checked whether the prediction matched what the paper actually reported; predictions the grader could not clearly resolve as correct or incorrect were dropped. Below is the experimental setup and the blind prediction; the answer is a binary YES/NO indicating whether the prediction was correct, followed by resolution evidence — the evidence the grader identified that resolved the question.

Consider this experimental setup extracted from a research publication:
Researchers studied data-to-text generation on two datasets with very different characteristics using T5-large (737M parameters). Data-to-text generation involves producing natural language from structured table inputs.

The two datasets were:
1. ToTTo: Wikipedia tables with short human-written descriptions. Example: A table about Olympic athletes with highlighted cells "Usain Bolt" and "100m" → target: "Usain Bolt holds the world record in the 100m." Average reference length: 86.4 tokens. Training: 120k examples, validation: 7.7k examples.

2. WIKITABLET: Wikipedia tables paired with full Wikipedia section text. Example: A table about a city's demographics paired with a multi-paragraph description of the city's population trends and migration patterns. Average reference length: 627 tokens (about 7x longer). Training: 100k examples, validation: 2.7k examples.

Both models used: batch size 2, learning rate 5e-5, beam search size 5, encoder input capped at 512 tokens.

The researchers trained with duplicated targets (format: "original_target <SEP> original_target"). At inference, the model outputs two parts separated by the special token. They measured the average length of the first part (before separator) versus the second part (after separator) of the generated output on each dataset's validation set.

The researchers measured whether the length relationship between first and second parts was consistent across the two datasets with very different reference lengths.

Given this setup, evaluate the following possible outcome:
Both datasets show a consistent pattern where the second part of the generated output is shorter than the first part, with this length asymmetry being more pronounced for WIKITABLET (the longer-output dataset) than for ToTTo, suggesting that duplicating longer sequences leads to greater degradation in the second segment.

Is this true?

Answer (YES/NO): YES